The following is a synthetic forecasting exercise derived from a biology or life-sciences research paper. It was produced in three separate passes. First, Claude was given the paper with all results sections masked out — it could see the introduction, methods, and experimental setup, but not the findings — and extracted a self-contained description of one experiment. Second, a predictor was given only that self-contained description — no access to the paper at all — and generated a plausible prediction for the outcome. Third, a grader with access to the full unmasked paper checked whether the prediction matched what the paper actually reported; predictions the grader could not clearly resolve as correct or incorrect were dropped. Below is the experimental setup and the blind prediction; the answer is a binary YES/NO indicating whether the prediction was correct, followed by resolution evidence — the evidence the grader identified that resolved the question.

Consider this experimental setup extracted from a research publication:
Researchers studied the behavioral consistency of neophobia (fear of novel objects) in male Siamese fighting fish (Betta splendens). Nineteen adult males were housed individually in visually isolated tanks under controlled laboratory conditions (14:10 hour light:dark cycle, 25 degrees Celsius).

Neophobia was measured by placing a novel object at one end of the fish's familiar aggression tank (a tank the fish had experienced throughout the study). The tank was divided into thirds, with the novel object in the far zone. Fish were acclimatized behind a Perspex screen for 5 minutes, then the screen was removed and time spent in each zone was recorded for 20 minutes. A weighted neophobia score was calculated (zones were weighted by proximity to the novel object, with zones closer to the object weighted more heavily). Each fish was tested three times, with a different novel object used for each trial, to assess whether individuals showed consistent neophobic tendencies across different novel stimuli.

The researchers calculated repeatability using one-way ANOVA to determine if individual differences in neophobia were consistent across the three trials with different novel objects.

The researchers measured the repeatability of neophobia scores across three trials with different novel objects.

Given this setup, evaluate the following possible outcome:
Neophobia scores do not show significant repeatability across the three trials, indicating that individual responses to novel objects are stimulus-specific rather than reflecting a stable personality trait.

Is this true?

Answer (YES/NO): NO